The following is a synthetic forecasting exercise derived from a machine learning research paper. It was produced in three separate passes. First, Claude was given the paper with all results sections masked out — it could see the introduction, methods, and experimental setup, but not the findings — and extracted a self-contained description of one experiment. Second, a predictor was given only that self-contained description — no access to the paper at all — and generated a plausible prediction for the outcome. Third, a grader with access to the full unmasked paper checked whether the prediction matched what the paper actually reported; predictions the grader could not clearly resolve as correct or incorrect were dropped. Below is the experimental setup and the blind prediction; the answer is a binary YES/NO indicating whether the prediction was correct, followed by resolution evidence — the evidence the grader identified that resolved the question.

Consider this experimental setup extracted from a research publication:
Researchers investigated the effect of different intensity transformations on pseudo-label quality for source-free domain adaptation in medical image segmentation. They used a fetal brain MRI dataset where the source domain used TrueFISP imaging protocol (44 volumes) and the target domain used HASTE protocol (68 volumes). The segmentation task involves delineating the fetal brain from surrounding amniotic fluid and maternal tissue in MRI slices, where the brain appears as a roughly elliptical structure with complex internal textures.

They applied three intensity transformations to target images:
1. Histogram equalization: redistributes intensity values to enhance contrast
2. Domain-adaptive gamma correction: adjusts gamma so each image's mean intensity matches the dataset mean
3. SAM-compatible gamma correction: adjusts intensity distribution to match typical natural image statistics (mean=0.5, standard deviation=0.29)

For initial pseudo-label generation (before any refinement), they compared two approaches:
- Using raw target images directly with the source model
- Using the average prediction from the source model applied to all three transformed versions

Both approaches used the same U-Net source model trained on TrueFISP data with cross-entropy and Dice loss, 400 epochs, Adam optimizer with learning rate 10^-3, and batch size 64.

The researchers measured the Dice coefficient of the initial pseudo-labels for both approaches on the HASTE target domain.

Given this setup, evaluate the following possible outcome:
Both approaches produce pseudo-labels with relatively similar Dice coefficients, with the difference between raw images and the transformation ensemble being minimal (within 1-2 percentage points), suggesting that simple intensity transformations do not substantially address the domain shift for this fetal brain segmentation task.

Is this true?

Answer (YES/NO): NO